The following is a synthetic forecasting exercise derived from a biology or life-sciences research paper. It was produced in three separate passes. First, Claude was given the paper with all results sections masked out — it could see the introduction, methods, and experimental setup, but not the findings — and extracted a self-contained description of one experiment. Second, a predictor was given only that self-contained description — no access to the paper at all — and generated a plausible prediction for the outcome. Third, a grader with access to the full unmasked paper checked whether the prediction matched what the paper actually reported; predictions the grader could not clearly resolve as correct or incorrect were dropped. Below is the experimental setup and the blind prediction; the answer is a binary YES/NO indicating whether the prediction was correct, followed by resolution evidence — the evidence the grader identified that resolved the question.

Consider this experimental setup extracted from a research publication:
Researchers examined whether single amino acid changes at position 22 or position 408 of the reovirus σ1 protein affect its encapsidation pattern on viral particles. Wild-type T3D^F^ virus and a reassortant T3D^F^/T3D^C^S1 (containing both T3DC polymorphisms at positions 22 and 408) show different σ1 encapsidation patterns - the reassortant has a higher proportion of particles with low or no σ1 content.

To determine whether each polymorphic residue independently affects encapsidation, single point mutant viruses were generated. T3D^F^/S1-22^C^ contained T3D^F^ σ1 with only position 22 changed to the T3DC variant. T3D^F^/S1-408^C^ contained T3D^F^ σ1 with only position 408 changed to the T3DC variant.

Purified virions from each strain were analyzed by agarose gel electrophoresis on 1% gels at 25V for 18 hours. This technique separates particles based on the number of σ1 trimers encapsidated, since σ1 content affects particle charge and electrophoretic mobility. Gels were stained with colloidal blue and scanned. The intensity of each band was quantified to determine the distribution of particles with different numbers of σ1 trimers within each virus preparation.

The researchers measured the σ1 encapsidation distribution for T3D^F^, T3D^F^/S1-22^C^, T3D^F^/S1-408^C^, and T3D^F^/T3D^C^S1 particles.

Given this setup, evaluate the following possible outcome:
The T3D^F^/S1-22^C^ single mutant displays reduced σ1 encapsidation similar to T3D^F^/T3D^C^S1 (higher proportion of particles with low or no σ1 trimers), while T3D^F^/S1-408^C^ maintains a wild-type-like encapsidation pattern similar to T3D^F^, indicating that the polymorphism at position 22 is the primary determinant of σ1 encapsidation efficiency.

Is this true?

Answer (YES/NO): NO